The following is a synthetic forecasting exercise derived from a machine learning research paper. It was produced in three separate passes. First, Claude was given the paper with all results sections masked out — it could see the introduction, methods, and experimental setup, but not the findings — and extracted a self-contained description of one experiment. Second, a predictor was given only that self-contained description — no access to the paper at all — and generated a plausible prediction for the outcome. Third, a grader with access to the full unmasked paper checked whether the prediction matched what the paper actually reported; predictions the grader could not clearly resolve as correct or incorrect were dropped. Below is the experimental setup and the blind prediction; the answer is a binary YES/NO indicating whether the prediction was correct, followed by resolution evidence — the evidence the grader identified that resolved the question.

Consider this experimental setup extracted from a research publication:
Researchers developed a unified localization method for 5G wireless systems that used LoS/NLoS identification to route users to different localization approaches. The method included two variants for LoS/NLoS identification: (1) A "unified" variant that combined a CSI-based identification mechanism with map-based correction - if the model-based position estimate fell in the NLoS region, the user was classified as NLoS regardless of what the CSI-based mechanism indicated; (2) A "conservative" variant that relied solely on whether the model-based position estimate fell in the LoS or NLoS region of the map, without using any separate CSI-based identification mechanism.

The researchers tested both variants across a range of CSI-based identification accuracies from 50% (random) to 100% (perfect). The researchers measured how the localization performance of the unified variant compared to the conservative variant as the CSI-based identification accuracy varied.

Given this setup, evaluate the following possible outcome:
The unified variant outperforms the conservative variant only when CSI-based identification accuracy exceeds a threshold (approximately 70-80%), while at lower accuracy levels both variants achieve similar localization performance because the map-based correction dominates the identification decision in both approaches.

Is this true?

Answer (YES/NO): NO